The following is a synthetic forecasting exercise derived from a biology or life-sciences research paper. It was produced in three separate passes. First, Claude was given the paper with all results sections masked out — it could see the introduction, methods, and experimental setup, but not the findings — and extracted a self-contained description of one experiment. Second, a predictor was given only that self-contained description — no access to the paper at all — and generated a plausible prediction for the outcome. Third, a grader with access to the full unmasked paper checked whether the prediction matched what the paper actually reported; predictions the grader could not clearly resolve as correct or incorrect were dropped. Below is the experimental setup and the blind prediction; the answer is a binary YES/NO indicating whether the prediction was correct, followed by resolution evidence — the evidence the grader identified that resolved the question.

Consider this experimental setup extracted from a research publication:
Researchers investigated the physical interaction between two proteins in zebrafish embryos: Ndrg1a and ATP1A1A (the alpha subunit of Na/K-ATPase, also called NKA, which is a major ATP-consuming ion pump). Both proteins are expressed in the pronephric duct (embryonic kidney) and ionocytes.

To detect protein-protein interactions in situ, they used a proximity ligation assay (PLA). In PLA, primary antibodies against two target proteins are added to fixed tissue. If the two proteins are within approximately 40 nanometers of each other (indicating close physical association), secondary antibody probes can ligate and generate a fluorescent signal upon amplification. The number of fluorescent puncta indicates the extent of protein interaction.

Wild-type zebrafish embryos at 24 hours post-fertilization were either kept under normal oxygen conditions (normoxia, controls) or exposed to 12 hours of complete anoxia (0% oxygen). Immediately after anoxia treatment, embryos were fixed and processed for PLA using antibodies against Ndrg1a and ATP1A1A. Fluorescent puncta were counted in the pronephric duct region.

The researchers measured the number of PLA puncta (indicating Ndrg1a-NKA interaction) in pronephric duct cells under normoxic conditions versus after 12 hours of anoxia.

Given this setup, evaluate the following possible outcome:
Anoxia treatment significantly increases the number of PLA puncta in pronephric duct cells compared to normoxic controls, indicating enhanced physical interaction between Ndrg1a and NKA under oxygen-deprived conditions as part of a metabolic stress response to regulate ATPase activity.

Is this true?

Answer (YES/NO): YES